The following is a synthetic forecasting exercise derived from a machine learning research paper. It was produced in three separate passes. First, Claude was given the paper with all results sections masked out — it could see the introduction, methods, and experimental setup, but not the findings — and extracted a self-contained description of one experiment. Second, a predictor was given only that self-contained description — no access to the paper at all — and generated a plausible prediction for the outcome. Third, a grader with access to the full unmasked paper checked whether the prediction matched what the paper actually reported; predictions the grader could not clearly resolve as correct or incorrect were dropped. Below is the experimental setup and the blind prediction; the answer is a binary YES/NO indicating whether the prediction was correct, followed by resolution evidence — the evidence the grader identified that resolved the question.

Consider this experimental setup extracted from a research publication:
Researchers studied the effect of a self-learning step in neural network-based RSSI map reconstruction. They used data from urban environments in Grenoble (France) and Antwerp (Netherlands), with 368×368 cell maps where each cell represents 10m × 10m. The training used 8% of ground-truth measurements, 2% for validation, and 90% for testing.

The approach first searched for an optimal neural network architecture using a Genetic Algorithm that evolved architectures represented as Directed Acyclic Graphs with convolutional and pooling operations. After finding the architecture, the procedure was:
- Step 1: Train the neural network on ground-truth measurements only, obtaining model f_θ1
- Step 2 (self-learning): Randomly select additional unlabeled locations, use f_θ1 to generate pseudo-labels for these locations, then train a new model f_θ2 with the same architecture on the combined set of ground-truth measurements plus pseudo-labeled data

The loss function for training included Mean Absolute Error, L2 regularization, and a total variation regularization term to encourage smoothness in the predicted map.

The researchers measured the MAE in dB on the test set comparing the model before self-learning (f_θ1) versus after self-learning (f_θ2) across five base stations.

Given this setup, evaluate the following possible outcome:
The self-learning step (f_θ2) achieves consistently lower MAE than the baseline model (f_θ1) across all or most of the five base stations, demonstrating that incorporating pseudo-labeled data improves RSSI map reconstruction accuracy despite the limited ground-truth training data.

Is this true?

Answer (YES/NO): YES